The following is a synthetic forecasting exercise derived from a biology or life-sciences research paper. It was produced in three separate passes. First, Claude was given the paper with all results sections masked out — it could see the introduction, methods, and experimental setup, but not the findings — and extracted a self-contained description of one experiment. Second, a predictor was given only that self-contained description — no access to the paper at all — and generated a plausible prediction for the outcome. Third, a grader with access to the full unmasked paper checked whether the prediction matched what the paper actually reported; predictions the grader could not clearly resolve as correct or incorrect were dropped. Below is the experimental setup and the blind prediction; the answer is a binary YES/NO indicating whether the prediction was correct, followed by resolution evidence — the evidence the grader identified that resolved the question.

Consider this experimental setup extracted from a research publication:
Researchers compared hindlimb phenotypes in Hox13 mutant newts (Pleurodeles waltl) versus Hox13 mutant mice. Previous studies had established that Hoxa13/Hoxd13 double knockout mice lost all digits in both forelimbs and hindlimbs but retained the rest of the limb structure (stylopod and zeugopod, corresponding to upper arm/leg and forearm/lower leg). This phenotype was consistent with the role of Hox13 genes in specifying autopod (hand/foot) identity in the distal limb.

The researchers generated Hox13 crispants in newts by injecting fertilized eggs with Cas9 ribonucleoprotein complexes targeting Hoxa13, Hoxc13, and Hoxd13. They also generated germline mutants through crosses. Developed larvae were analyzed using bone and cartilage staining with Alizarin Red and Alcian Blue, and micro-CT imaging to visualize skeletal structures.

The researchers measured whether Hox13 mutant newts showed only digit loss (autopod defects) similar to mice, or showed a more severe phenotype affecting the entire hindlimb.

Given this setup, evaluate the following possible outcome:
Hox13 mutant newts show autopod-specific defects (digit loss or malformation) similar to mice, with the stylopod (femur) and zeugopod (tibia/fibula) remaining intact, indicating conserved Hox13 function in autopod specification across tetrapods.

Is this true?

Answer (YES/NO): NO